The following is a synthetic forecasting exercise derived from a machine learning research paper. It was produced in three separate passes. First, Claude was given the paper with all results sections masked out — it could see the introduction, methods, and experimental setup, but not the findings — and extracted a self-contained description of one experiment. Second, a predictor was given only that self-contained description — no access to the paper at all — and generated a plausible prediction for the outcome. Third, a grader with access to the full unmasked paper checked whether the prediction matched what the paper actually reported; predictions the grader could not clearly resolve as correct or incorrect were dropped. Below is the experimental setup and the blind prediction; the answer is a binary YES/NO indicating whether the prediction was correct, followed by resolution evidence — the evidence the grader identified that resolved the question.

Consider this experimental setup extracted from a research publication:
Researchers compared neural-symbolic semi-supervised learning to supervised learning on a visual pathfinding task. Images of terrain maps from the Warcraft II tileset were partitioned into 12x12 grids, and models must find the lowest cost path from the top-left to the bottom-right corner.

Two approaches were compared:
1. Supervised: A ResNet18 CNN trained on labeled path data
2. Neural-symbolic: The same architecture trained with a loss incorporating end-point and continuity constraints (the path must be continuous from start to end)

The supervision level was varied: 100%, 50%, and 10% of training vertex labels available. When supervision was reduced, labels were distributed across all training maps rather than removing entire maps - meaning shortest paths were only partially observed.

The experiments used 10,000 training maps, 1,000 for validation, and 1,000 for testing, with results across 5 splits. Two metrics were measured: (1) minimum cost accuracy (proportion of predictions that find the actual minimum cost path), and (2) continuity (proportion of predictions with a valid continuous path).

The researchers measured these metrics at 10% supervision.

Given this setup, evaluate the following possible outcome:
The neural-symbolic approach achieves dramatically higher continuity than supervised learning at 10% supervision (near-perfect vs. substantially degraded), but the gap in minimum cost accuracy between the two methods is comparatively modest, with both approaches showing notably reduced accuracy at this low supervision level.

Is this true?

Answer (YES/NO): NO